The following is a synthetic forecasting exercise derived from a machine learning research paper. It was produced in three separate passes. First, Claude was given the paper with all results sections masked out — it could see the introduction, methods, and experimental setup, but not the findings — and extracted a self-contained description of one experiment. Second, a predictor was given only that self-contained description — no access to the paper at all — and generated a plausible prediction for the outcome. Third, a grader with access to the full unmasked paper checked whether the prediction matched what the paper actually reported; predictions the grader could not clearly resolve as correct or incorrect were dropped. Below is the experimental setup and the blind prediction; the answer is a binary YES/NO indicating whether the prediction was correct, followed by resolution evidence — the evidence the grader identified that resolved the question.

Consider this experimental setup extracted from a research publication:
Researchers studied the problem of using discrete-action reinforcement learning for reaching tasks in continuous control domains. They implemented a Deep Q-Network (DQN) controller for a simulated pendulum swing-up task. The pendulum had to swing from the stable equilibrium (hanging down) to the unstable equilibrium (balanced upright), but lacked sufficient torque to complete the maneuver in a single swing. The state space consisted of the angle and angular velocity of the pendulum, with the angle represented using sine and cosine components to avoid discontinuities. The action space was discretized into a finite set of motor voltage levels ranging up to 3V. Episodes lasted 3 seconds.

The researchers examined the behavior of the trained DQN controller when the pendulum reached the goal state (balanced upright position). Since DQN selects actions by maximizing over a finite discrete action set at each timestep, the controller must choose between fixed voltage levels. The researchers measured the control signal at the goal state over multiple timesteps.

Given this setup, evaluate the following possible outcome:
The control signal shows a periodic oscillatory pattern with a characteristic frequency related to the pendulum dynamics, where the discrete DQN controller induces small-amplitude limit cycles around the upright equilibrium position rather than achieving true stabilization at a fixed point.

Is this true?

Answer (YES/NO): NO